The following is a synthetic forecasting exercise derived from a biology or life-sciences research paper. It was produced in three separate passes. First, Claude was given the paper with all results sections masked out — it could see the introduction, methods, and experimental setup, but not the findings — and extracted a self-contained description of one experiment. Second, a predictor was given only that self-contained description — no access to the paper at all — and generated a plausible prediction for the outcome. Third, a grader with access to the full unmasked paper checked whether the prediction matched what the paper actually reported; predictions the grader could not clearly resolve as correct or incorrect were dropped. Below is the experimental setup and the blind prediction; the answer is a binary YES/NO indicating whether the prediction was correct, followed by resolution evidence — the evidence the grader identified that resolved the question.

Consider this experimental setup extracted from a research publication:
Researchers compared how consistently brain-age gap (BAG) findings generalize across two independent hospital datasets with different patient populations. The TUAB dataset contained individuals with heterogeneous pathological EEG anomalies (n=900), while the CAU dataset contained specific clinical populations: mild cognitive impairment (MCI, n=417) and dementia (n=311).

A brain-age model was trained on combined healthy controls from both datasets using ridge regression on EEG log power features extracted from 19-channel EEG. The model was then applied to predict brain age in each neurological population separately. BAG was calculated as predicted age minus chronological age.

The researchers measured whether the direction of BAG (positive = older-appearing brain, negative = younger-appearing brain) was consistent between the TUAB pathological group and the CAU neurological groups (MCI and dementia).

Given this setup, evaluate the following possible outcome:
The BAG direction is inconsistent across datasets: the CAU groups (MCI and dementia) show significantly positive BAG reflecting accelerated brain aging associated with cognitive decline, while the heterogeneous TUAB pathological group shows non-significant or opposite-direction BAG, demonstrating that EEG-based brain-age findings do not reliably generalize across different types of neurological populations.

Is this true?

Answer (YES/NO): NO